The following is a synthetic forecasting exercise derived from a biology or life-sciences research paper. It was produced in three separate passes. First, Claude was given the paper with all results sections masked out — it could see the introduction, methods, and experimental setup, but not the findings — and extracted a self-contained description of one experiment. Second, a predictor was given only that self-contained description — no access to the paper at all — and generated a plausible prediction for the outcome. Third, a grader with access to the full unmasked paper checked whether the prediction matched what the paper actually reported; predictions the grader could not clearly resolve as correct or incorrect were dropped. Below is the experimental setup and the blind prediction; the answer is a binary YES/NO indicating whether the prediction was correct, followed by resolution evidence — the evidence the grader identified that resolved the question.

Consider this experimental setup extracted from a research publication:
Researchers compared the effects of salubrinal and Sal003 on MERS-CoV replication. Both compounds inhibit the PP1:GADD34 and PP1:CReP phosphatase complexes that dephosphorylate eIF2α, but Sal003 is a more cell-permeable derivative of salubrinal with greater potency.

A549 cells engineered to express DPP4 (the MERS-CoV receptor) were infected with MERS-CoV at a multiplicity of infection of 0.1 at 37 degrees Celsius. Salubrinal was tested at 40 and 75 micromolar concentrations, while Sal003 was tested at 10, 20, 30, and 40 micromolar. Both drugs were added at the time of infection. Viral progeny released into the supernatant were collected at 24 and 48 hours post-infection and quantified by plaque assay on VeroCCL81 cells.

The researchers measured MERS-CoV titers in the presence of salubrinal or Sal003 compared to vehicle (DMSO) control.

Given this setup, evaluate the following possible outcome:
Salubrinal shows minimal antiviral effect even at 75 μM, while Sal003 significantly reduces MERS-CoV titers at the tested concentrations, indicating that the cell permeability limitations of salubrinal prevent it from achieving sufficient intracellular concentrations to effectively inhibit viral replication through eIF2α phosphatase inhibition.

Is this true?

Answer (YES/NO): NO